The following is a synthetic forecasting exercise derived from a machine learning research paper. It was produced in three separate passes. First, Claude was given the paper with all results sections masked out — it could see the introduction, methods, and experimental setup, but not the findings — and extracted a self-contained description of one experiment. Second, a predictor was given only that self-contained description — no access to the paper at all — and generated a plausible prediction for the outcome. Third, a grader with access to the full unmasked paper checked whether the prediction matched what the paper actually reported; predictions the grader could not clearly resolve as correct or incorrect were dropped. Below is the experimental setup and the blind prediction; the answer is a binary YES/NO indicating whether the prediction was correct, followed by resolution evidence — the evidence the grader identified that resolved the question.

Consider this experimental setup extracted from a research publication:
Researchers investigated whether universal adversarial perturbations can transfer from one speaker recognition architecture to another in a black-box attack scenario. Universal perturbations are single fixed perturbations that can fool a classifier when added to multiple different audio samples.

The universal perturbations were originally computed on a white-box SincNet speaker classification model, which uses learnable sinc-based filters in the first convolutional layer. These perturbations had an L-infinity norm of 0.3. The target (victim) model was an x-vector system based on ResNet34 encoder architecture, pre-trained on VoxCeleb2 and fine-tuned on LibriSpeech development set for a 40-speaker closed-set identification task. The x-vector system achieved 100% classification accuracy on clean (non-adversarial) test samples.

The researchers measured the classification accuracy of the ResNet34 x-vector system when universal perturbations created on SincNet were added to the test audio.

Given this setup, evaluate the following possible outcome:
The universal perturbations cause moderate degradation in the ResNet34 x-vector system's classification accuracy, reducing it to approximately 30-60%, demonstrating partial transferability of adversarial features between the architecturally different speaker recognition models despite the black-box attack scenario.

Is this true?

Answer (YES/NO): NO